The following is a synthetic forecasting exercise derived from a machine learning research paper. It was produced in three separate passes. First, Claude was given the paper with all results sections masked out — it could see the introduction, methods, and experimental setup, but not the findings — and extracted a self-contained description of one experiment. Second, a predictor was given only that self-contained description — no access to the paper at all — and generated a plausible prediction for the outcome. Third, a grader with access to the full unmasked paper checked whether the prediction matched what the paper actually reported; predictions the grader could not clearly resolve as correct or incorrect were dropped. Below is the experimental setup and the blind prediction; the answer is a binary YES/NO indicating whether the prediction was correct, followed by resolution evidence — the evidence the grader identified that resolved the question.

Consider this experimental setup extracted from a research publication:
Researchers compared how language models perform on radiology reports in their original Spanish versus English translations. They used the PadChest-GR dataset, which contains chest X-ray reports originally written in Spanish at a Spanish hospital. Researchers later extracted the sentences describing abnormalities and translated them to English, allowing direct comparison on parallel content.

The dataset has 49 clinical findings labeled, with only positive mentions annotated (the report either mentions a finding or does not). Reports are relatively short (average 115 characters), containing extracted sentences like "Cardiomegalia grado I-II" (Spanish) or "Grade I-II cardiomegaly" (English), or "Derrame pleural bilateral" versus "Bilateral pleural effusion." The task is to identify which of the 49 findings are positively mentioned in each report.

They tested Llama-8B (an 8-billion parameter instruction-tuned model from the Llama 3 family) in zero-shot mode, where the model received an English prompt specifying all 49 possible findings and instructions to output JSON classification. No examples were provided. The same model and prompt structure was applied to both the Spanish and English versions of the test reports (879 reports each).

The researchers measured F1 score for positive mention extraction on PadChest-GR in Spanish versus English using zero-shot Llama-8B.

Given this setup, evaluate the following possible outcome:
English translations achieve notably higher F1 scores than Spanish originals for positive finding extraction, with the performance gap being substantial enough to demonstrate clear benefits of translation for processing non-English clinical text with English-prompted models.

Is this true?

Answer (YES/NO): YES